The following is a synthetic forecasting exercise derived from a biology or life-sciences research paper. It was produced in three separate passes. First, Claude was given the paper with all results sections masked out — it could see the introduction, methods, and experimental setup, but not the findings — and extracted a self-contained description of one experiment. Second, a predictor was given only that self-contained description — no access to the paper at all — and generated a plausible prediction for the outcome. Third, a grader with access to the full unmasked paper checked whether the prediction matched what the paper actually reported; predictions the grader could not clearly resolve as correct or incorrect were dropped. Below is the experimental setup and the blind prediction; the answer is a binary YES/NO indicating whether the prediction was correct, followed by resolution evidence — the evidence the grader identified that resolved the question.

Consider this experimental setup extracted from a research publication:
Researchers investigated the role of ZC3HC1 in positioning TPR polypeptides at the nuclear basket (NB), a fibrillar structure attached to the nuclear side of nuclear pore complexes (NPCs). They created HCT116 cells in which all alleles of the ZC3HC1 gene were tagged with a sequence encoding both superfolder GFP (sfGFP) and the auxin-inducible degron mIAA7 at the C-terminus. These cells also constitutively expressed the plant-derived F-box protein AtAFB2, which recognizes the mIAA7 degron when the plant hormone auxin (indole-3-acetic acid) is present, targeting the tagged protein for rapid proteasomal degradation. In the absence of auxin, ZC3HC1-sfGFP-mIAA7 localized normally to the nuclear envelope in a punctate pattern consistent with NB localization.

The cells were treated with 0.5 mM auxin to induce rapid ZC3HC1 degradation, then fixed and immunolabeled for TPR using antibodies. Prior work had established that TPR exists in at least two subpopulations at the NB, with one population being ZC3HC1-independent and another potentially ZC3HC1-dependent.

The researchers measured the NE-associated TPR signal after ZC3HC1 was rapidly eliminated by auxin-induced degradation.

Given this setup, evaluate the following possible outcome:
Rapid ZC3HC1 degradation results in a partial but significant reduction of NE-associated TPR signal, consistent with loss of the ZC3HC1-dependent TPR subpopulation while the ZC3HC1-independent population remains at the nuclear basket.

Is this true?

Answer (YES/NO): YES